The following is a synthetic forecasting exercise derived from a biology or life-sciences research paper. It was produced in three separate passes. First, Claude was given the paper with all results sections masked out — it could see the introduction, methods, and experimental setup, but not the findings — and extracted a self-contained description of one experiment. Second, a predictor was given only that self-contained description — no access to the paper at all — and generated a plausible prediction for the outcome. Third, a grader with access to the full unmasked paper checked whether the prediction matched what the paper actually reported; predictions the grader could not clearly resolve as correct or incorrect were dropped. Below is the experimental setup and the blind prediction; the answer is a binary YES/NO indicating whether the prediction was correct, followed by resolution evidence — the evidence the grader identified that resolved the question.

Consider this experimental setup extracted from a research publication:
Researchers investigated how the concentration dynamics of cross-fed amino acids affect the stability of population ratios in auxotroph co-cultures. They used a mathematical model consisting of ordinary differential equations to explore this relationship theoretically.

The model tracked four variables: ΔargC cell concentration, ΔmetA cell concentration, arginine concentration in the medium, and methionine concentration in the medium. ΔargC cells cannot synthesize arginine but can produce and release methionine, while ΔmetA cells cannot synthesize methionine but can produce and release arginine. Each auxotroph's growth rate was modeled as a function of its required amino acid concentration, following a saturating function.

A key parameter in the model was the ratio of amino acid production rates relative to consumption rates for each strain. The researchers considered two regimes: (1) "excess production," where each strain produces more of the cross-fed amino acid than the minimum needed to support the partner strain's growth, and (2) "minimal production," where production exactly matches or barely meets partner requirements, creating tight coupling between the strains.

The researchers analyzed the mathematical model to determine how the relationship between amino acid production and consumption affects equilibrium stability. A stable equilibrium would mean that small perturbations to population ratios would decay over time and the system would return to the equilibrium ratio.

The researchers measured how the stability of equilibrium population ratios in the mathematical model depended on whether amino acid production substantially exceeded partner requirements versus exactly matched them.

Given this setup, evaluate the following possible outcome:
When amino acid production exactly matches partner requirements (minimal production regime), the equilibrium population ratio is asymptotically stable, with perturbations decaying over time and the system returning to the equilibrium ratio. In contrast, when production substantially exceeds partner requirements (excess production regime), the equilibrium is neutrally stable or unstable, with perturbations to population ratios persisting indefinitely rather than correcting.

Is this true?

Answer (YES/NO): NO